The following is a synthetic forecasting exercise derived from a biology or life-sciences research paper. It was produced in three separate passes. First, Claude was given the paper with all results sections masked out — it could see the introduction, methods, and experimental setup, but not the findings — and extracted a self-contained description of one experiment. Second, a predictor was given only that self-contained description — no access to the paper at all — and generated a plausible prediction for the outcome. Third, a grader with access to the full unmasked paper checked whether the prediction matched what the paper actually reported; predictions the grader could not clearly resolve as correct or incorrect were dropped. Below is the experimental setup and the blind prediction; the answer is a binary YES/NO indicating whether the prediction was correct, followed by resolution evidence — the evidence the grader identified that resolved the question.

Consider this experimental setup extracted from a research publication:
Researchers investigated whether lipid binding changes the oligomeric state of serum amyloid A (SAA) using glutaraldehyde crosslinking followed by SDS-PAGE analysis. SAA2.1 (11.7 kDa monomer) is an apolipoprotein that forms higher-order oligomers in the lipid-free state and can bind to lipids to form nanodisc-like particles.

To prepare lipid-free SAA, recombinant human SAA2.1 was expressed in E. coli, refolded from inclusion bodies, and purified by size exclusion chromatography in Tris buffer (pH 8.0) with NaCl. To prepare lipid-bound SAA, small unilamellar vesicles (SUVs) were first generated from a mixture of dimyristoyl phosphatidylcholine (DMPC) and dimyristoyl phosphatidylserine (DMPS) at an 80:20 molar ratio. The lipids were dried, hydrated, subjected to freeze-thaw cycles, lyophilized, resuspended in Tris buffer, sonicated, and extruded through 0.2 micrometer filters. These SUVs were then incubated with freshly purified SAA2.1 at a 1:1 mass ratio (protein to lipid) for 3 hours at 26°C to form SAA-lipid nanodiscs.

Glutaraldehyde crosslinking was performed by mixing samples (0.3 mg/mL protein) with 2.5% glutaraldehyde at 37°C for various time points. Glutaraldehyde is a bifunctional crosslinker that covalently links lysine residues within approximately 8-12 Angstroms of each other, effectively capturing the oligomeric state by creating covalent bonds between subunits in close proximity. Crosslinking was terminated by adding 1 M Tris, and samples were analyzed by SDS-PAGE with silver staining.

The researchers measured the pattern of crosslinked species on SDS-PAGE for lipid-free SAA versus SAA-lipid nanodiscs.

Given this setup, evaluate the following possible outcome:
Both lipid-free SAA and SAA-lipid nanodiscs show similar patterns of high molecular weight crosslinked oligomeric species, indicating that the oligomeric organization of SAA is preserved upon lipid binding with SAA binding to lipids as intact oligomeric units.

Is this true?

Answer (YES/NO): NO